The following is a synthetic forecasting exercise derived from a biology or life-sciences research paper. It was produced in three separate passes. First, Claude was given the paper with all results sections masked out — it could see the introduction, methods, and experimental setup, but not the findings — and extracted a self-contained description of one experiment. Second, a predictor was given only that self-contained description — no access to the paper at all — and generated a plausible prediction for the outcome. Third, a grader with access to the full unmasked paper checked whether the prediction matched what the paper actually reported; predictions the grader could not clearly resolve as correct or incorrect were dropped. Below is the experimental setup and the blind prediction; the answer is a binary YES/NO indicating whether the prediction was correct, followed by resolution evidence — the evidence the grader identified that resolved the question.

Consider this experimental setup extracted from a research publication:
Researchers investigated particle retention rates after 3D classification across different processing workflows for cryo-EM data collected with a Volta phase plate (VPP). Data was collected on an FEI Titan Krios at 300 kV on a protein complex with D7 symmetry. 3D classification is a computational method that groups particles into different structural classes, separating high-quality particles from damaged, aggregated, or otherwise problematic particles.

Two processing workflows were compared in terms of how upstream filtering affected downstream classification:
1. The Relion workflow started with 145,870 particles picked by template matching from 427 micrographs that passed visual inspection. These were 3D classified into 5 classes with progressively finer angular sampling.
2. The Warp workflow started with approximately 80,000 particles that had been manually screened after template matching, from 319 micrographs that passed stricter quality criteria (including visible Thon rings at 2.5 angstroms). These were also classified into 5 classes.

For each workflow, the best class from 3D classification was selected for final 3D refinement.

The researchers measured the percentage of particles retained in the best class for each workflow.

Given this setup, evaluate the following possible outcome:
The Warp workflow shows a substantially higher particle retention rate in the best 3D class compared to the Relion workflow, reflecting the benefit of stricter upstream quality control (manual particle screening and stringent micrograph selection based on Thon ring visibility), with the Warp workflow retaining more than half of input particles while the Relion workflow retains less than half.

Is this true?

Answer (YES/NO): NO